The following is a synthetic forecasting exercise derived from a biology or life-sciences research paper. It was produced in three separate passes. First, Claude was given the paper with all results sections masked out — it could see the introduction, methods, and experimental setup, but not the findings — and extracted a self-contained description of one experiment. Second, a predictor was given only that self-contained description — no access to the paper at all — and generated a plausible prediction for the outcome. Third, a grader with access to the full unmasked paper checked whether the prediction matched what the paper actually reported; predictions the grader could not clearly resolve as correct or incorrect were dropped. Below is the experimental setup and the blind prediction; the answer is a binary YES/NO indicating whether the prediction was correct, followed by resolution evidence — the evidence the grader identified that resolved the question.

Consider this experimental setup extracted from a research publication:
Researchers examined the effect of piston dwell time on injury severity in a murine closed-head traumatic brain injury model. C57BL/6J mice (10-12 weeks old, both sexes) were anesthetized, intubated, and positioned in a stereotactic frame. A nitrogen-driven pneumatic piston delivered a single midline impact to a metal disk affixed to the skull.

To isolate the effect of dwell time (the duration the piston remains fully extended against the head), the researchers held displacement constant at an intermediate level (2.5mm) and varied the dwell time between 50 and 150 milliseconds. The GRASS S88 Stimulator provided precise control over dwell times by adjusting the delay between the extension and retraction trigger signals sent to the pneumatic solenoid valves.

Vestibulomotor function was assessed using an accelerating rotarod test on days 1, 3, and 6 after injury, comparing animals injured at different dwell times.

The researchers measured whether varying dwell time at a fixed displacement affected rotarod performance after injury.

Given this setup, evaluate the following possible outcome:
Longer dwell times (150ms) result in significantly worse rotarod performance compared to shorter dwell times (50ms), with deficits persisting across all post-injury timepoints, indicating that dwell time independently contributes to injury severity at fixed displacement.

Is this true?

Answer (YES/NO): NO